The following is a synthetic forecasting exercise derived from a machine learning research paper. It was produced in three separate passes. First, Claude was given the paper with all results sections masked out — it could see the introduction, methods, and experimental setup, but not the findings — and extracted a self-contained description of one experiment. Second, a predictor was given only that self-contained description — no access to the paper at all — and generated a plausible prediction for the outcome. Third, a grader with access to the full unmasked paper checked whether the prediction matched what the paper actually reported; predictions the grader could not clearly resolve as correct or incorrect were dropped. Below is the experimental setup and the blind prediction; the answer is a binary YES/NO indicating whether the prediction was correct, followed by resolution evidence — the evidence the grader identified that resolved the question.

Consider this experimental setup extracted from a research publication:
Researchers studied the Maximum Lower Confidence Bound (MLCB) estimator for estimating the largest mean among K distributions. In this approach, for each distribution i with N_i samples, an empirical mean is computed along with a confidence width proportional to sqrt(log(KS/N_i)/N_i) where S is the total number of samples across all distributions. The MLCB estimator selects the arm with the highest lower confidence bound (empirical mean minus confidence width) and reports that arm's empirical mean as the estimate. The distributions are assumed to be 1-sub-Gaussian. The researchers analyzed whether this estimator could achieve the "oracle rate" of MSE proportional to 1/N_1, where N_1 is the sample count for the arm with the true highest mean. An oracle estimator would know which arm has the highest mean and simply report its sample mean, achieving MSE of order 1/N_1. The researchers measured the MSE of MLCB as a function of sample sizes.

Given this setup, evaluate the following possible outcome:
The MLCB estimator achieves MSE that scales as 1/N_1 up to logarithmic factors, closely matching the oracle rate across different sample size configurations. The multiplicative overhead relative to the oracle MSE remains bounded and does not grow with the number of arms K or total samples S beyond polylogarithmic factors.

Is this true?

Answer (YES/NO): YES